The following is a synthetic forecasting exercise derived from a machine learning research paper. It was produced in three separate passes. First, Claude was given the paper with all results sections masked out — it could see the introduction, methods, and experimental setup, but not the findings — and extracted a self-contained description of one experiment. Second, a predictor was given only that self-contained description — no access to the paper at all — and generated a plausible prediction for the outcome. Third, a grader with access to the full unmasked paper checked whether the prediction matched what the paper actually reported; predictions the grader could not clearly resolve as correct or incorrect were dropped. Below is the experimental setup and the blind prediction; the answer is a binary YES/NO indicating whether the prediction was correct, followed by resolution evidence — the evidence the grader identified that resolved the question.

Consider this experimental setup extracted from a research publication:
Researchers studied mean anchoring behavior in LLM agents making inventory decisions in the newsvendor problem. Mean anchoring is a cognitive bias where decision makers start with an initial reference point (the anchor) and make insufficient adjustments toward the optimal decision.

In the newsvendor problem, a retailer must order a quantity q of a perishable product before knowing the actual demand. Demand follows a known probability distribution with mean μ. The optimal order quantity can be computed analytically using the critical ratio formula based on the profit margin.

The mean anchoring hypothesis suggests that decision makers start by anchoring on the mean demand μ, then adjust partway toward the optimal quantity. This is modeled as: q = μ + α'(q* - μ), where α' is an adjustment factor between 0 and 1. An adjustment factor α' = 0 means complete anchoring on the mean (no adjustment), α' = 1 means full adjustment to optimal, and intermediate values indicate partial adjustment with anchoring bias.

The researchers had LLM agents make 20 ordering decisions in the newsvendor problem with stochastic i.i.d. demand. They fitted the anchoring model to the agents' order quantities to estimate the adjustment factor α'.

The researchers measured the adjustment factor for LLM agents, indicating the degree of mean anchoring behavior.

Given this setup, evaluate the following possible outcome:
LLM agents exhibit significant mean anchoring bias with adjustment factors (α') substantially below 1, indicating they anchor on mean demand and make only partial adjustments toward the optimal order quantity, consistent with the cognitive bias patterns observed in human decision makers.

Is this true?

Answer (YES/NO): YES